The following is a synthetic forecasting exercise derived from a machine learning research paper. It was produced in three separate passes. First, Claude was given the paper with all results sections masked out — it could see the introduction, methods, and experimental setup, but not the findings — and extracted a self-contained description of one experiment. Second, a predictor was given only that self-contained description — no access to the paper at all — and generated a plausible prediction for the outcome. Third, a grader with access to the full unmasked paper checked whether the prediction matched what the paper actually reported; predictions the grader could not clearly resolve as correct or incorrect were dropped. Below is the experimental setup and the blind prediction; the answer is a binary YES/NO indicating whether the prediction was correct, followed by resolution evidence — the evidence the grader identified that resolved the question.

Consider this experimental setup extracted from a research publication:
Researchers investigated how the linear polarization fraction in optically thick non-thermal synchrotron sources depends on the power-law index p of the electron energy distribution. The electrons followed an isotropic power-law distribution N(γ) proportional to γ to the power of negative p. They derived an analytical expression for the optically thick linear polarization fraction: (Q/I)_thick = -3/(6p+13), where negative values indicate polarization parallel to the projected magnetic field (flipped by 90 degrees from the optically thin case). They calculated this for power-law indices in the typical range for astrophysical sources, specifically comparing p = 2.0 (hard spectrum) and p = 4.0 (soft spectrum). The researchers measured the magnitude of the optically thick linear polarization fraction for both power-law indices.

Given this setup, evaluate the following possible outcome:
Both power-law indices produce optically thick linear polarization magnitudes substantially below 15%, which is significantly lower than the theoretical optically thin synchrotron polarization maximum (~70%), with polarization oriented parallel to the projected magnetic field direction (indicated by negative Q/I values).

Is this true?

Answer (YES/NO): YES